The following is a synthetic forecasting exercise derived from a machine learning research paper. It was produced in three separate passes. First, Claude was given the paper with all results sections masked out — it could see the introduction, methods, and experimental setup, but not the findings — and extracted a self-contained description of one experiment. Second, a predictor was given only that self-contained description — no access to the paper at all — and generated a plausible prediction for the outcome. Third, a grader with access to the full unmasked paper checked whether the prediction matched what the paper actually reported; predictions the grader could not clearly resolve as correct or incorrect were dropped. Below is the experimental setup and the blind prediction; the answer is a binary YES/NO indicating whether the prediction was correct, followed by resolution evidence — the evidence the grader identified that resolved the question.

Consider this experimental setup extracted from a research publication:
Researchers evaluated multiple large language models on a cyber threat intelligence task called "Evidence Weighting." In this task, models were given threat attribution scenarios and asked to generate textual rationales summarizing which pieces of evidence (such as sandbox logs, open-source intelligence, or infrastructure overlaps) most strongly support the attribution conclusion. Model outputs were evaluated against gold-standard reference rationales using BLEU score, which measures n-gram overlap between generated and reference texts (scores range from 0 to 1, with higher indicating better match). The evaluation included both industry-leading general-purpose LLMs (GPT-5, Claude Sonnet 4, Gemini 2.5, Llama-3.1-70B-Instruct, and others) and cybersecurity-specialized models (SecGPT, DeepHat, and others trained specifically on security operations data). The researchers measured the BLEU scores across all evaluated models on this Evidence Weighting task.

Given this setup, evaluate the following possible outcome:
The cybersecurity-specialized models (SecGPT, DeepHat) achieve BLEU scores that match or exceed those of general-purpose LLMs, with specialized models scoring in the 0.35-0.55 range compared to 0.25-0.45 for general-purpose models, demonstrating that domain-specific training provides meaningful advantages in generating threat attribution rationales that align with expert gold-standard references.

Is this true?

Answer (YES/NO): NO